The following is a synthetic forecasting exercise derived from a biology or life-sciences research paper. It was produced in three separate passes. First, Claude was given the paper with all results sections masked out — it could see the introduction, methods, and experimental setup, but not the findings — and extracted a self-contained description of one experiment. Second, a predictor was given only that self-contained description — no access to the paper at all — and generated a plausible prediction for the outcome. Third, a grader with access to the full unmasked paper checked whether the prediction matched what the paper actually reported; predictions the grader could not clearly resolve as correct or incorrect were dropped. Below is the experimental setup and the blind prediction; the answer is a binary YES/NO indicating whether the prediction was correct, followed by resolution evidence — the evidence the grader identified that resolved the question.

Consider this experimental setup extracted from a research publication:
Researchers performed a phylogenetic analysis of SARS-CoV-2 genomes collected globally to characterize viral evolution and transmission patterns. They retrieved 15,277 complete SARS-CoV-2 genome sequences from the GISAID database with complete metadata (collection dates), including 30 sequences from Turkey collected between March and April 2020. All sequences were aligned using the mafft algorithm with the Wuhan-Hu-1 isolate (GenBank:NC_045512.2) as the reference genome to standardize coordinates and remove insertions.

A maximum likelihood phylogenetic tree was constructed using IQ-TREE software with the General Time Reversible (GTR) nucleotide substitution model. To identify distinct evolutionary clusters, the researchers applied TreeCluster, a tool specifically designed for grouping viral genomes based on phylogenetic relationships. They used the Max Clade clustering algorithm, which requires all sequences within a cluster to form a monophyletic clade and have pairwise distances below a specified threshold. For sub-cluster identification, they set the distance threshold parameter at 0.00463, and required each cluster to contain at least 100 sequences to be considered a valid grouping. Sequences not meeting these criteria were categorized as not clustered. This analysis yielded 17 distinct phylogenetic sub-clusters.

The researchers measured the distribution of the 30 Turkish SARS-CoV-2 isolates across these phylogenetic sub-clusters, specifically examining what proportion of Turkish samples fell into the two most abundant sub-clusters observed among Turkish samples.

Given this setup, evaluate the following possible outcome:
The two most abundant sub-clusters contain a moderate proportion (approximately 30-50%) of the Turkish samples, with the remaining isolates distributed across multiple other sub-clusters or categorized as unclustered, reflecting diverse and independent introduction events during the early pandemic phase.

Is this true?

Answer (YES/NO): NO